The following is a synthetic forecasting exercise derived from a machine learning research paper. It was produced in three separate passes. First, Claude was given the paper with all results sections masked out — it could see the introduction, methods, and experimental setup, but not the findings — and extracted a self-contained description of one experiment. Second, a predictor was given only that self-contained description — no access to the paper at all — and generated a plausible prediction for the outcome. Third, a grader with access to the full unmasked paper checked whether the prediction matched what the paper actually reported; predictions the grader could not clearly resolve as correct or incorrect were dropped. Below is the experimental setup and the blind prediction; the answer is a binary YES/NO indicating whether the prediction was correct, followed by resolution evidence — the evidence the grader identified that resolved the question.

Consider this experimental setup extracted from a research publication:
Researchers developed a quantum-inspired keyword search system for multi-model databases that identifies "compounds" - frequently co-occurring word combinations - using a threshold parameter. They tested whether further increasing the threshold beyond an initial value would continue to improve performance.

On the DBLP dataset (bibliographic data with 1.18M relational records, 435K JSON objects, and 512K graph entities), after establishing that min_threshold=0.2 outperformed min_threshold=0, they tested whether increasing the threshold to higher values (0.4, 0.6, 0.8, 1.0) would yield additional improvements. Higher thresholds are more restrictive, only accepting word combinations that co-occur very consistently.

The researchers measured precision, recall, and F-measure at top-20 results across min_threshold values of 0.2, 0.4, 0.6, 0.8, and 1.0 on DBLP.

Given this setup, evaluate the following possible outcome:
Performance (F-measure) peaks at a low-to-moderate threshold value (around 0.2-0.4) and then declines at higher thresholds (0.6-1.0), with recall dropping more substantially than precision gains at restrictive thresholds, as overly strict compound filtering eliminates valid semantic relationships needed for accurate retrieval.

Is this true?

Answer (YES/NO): NO